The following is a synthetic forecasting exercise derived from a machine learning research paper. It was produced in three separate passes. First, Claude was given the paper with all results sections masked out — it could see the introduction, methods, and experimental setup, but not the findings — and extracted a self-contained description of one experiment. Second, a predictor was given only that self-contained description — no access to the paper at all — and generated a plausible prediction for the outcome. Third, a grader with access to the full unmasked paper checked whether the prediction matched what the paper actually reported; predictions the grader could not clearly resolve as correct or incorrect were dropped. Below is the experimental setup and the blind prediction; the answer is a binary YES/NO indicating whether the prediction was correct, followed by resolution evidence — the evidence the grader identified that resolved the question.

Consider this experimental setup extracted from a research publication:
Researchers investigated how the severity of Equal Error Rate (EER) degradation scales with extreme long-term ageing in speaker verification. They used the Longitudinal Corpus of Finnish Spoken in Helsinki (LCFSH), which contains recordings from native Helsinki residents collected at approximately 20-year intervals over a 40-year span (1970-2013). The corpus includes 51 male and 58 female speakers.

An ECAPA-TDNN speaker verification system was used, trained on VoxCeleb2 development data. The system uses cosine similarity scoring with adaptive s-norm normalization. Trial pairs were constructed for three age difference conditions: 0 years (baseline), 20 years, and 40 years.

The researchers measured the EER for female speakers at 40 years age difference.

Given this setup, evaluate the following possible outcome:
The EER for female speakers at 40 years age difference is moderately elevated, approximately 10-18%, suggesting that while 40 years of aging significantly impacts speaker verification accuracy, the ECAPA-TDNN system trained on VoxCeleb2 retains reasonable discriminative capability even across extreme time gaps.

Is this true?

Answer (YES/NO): NO